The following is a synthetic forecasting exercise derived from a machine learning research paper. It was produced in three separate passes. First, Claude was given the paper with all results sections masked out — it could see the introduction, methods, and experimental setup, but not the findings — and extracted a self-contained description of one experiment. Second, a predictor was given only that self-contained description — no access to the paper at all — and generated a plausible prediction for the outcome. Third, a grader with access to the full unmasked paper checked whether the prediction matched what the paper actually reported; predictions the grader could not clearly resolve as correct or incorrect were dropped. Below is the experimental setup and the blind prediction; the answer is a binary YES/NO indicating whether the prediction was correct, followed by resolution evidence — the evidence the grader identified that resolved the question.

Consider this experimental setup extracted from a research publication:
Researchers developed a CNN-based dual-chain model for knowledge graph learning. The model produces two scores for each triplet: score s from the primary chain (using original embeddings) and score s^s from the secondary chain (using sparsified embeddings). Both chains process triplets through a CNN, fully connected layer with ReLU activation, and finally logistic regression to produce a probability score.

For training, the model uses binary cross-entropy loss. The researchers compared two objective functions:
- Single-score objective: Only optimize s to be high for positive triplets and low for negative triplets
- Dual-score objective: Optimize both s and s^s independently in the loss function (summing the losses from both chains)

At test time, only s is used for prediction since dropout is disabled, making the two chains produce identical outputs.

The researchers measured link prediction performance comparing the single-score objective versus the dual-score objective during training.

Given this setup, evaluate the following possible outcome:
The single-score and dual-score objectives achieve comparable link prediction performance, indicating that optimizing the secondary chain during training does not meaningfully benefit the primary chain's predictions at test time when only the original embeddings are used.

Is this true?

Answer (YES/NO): NO